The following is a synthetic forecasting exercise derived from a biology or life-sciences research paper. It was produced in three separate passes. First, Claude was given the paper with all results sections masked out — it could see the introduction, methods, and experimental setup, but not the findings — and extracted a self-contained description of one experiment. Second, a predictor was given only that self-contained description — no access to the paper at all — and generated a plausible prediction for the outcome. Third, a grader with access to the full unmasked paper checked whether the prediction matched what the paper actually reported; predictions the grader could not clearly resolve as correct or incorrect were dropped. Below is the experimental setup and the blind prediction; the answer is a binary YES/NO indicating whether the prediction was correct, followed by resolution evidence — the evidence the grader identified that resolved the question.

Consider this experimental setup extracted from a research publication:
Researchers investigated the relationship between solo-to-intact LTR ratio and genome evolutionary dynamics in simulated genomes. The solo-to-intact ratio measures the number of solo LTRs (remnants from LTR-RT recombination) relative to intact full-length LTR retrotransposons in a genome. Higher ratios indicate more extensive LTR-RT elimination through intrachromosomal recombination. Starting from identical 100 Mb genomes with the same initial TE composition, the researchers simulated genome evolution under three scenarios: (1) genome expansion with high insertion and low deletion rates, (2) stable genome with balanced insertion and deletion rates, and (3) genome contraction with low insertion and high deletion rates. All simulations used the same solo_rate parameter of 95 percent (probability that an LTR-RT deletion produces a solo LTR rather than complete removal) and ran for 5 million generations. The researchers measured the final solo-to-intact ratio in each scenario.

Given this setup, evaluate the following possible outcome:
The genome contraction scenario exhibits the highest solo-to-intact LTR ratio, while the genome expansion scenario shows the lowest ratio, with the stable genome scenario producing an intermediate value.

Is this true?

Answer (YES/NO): NO